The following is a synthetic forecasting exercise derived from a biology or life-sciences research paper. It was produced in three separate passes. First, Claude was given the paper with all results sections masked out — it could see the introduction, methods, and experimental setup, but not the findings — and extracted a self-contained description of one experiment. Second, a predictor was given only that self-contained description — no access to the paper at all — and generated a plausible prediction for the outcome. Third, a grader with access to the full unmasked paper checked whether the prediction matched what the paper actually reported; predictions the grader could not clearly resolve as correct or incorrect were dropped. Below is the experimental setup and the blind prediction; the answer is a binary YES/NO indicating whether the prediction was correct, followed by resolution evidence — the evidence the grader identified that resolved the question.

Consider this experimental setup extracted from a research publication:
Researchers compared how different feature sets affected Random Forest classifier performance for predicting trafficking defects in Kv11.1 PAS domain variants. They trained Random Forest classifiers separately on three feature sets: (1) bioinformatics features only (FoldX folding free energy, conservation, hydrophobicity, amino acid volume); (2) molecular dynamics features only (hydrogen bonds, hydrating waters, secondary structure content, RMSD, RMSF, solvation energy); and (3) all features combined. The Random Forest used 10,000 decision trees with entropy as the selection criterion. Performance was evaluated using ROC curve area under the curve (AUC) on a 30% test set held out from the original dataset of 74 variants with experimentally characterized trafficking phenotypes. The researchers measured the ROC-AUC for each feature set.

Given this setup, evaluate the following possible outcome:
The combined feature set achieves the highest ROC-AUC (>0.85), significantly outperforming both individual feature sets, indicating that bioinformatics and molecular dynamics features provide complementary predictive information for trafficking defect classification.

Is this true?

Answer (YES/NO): NO